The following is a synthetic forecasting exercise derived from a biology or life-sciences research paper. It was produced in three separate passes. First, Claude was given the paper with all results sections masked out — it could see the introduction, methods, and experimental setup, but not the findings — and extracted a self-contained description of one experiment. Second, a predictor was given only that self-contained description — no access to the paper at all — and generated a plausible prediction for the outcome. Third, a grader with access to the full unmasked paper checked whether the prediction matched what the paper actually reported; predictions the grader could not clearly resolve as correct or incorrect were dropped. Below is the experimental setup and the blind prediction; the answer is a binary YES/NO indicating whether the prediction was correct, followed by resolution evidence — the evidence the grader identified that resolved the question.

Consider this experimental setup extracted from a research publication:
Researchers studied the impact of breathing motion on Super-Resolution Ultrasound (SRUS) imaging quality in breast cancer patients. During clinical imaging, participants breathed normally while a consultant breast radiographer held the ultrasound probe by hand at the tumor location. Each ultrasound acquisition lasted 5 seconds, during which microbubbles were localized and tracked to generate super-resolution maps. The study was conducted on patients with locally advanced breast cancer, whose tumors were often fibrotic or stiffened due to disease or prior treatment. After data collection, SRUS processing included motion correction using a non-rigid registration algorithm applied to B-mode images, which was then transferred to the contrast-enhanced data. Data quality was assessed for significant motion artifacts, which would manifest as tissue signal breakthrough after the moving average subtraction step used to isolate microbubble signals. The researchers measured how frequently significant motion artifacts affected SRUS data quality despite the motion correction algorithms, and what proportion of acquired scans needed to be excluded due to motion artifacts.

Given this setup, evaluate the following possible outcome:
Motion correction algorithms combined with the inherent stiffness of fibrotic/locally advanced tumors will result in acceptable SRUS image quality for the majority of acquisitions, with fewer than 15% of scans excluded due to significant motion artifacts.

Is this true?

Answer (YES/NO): YES